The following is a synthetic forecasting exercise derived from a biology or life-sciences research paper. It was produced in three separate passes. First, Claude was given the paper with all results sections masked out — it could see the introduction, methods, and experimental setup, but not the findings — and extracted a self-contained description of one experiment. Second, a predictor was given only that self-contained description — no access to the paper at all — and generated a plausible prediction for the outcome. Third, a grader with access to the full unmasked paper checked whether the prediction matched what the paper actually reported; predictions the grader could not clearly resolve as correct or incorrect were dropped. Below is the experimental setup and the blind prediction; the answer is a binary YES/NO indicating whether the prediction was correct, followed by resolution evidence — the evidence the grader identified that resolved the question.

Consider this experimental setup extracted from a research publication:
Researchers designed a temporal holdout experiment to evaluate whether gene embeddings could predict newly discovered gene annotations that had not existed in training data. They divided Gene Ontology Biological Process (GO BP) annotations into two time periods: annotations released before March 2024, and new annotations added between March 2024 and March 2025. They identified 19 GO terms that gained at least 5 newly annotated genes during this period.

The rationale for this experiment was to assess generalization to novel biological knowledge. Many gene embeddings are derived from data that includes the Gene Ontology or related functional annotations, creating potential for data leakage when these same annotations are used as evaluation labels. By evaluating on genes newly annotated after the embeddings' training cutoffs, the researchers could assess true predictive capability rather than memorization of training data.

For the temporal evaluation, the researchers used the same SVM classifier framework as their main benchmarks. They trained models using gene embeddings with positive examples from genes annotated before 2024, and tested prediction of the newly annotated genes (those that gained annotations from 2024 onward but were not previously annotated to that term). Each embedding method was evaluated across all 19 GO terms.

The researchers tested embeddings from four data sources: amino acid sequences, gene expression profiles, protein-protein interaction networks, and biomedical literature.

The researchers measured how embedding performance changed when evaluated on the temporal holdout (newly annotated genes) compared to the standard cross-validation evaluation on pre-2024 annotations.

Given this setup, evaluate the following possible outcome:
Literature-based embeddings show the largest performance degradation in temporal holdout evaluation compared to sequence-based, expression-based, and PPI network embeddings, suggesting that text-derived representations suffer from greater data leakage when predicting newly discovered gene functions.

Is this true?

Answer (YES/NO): NO